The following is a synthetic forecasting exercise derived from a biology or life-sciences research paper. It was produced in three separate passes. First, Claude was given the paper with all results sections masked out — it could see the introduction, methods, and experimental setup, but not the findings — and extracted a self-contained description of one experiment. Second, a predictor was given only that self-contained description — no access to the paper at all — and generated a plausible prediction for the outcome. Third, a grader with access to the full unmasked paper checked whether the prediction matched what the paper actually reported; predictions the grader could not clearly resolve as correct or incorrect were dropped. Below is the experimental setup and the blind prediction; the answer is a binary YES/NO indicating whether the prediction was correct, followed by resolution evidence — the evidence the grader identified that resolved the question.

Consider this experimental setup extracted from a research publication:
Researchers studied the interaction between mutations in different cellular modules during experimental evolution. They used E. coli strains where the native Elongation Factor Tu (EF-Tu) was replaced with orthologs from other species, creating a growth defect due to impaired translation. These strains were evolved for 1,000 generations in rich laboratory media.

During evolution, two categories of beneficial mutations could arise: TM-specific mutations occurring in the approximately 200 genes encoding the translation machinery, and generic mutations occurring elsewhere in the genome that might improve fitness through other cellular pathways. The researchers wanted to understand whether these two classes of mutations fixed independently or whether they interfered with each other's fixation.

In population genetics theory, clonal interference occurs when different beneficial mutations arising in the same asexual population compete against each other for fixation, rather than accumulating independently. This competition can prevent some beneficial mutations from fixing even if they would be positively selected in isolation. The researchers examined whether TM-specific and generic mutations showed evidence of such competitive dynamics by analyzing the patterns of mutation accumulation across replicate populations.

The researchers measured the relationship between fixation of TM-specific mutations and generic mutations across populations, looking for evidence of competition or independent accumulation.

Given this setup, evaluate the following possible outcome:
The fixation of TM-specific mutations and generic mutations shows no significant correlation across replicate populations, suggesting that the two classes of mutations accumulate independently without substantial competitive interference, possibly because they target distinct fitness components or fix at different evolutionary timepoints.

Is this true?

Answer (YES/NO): NO